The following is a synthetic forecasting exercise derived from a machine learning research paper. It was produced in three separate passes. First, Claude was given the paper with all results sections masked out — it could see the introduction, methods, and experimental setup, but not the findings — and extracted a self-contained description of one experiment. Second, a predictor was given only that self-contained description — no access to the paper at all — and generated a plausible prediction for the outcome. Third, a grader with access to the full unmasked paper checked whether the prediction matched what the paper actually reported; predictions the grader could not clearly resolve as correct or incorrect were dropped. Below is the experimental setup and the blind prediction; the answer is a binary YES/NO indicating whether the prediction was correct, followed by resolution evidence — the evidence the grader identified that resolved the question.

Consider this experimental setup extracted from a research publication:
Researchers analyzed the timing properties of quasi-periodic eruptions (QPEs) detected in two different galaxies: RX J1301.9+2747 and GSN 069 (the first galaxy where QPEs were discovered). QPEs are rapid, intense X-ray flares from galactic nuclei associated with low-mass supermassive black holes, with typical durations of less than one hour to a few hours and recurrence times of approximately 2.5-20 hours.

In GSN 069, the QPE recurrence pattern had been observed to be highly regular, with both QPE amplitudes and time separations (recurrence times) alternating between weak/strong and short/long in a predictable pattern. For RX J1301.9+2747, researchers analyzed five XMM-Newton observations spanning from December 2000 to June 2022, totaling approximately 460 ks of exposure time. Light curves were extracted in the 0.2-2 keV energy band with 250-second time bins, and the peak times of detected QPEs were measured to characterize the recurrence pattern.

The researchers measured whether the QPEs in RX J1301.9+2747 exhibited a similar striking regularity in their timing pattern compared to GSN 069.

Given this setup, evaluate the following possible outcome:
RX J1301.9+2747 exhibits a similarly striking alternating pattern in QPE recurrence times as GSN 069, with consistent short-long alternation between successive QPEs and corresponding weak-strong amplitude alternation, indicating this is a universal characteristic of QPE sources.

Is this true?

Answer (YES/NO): NO